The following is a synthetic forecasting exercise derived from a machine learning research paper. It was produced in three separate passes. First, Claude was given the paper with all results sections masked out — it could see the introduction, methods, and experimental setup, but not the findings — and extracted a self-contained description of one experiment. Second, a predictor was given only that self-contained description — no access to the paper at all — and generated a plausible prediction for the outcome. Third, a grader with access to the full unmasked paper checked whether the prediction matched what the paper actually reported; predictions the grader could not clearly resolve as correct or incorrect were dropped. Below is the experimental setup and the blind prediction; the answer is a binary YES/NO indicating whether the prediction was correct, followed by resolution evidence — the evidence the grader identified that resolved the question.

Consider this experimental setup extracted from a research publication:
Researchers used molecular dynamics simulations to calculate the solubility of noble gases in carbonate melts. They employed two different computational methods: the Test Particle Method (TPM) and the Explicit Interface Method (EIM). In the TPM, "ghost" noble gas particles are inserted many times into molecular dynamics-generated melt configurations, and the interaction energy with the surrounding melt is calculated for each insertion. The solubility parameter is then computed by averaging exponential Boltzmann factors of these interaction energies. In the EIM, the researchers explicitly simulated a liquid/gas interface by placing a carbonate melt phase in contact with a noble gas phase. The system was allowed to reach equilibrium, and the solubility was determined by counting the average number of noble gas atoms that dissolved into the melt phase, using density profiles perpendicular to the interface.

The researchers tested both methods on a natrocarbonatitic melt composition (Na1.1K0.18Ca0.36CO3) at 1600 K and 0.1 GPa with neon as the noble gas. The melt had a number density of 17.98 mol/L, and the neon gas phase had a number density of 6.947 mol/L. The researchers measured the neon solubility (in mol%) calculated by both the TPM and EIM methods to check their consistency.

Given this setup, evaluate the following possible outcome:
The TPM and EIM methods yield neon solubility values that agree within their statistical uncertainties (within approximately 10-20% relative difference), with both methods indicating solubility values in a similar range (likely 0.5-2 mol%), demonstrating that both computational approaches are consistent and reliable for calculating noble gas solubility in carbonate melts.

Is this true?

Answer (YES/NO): YES